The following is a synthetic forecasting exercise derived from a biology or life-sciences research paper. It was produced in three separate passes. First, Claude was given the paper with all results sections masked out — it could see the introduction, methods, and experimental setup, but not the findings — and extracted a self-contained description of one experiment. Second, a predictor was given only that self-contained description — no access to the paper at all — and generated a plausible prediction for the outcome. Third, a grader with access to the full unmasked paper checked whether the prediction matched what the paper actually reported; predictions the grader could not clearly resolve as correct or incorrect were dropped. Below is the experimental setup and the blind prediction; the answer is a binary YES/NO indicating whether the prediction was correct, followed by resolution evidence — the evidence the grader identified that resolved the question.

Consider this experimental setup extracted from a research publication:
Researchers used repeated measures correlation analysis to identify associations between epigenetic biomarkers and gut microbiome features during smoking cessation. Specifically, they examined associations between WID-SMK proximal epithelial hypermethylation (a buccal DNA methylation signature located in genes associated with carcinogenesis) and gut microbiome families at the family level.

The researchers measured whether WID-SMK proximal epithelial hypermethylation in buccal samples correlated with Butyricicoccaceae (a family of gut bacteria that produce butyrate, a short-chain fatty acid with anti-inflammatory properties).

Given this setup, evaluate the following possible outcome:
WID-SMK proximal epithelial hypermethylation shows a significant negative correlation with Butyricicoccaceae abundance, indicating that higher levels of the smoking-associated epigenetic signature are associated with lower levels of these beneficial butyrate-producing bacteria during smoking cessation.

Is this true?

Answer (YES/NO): YES